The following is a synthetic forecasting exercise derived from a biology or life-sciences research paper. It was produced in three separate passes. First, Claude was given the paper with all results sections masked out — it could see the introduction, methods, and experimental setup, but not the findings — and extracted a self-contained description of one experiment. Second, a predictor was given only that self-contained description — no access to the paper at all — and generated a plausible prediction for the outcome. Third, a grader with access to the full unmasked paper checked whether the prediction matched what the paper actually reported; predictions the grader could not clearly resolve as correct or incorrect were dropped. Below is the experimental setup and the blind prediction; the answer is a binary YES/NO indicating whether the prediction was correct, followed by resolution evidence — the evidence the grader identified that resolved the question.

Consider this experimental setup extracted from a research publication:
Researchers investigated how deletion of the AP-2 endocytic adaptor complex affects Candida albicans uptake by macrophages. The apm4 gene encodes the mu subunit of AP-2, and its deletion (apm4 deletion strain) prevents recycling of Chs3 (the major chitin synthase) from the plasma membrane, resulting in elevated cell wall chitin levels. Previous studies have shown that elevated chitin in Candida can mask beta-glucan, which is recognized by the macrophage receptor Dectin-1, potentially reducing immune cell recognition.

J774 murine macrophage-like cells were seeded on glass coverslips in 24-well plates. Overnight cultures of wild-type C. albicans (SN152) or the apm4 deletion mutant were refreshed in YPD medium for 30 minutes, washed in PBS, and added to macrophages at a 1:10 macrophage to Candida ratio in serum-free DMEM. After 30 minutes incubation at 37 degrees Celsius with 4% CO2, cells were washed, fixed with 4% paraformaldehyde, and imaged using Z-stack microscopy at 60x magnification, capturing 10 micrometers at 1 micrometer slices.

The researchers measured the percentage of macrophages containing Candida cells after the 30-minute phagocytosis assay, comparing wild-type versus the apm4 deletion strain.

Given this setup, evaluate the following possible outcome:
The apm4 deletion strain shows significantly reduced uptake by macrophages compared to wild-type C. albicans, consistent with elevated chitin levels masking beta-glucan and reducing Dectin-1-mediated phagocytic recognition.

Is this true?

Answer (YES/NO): NO